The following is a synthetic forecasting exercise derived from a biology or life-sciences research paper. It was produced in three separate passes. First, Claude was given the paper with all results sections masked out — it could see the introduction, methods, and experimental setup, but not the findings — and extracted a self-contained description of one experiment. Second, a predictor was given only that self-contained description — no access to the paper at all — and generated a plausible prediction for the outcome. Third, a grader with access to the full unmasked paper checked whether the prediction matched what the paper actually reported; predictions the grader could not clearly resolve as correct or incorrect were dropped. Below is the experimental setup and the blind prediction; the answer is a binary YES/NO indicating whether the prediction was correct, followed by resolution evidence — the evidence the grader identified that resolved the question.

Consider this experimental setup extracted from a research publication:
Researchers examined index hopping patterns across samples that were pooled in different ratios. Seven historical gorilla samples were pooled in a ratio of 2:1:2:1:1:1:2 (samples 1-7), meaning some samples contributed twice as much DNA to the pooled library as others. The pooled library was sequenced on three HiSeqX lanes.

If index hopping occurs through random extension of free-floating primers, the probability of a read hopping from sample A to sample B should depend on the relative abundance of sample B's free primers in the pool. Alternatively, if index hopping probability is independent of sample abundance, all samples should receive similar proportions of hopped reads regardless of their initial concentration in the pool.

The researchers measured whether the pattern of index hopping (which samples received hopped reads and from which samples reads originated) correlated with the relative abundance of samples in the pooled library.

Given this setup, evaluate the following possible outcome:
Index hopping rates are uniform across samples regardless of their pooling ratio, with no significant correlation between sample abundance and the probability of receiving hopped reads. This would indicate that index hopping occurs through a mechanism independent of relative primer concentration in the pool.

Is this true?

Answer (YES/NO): NO